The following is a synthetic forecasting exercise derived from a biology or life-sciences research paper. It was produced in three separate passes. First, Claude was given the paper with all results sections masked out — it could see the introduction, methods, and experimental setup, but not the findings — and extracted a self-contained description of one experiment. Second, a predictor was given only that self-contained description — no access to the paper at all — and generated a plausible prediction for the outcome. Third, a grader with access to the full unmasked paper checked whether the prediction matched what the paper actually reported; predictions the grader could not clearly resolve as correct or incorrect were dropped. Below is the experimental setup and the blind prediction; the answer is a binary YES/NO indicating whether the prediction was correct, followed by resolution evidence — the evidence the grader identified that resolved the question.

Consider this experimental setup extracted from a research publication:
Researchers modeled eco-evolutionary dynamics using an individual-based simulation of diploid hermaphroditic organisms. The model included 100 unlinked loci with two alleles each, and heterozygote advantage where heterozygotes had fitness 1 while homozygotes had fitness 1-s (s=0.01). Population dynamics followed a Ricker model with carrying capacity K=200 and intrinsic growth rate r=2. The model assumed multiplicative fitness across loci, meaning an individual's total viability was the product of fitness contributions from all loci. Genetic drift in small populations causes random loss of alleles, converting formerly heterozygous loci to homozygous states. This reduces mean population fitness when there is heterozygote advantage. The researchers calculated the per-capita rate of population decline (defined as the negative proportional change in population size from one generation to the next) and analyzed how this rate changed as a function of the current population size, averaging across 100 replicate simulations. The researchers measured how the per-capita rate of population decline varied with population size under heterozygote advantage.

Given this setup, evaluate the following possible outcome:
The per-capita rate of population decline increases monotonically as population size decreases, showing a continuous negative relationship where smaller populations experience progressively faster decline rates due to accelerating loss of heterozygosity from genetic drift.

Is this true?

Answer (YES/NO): NO